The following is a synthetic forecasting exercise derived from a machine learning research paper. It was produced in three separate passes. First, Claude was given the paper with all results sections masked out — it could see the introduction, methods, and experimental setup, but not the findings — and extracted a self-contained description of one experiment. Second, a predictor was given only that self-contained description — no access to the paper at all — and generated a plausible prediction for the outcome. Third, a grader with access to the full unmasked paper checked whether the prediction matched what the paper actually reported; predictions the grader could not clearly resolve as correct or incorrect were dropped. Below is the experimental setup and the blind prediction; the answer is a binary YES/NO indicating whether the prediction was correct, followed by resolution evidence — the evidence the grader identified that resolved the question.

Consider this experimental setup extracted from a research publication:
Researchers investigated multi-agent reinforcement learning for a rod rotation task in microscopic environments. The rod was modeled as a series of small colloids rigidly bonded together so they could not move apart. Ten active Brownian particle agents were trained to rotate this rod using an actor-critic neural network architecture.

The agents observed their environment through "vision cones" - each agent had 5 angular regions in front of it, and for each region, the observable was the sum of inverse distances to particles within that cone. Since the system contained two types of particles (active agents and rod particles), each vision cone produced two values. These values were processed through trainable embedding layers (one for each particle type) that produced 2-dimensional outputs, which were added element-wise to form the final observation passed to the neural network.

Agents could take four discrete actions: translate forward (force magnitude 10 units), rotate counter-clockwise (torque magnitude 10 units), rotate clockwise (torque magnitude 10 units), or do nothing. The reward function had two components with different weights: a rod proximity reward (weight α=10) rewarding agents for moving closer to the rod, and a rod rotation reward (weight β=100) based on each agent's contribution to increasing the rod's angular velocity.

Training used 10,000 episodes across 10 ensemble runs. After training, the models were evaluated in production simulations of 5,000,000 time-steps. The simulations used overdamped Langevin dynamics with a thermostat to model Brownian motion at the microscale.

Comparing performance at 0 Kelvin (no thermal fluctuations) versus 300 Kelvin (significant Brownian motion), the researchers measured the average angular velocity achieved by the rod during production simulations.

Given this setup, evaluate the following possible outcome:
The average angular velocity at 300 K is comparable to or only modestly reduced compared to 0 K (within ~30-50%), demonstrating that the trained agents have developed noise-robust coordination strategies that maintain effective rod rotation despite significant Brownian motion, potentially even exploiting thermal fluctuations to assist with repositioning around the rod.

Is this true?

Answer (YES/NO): NO